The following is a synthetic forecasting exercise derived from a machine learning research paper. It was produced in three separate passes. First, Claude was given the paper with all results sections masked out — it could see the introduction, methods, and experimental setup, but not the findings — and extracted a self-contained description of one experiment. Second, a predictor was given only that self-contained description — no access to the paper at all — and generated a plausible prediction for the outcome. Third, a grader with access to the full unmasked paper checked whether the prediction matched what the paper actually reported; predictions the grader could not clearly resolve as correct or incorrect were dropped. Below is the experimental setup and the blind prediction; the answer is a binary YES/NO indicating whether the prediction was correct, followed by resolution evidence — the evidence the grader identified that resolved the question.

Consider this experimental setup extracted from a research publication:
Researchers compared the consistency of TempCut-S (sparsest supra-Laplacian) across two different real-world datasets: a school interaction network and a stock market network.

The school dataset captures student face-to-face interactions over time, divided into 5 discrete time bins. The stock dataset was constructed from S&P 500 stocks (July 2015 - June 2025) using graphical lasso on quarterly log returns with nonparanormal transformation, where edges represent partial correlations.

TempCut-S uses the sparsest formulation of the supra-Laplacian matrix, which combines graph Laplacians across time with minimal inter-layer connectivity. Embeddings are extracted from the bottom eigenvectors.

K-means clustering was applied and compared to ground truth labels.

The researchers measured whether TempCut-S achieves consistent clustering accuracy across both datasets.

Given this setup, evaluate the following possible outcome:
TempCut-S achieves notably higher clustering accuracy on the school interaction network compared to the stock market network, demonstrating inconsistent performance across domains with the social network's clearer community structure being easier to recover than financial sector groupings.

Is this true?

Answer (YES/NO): NO